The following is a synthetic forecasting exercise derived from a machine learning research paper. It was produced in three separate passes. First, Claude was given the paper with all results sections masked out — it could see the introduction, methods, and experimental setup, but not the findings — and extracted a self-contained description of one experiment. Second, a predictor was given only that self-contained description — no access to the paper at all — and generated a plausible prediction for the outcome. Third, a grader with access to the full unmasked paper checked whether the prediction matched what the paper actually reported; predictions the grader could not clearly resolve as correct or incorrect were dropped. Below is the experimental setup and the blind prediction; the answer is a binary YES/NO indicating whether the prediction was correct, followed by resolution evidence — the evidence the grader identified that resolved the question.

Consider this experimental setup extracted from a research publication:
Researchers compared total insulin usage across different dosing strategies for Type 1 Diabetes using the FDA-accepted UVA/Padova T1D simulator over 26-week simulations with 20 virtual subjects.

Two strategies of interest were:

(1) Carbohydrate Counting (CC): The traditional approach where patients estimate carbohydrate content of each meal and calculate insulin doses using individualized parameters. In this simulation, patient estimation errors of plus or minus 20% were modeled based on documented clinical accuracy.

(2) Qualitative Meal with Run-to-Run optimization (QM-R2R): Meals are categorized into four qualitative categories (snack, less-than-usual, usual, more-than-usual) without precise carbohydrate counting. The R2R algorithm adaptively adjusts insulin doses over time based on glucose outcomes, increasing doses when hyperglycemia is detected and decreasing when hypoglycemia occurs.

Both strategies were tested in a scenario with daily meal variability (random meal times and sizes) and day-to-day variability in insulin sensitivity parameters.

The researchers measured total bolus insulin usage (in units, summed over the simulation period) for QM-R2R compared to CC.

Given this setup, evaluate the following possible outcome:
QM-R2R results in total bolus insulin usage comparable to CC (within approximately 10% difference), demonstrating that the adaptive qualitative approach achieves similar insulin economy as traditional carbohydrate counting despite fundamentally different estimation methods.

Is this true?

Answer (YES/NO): YES